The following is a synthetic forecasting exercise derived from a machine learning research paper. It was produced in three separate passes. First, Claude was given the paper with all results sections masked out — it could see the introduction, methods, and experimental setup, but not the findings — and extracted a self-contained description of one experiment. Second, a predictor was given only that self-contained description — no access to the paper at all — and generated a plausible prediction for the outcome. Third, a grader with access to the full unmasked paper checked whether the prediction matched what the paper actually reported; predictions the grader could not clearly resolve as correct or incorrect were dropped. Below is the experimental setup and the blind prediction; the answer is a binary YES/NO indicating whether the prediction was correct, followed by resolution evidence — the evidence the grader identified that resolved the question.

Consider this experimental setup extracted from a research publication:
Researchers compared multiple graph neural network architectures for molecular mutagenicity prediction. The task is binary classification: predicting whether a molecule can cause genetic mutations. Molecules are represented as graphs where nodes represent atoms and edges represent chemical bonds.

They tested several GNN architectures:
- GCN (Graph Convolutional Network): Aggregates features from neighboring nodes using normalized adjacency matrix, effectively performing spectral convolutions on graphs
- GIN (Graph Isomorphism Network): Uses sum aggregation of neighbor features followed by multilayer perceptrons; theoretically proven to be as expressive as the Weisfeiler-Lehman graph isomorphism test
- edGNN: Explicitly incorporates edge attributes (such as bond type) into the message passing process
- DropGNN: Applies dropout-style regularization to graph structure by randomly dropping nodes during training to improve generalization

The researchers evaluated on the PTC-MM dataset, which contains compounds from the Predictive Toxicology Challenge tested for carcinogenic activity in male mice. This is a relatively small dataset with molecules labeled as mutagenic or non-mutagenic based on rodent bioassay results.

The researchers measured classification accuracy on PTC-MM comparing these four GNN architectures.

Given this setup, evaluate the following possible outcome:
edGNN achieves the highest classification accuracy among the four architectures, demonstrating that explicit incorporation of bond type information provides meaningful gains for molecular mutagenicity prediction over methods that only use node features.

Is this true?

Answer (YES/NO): NO